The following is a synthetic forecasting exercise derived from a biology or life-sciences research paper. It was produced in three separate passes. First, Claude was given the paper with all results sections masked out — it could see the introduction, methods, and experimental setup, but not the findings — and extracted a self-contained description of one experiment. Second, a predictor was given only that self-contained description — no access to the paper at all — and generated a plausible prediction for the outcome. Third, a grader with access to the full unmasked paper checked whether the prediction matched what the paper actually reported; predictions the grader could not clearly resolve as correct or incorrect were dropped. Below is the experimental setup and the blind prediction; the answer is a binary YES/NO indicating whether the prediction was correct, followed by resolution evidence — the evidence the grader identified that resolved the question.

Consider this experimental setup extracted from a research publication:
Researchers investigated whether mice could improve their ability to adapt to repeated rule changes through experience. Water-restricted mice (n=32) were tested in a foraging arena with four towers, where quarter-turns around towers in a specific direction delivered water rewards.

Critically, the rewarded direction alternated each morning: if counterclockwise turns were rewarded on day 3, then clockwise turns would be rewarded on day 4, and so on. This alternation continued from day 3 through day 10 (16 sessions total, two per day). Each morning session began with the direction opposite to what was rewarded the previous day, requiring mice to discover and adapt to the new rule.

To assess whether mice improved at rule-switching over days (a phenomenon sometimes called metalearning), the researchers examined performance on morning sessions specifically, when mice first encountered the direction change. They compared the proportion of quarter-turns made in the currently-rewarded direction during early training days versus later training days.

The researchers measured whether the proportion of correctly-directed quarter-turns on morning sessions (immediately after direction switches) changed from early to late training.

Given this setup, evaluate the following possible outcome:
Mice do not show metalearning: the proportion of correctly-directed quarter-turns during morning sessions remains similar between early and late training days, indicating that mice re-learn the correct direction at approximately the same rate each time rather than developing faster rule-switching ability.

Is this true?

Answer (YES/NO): NO